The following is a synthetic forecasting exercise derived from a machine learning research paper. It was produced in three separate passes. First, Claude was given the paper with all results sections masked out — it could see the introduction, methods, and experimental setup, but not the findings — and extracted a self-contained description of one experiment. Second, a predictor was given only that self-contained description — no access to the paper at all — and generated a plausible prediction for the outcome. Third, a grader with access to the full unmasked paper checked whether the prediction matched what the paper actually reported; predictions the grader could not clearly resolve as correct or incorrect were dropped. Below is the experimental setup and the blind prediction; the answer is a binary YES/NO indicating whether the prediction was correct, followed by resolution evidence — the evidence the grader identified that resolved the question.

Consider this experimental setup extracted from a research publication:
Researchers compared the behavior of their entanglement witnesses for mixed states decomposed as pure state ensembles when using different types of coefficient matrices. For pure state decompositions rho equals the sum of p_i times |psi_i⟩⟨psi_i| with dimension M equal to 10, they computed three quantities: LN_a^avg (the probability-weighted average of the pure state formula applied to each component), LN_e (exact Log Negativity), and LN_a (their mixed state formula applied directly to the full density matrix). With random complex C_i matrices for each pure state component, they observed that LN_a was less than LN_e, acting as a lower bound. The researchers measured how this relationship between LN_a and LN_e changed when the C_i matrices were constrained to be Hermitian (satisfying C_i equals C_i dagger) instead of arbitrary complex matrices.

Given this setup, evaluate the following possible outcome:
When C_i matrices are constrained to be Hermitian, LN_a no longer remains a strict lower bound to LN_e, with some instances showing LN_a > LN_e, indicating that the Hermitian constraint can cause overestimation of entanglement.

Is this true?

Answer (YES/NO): YES